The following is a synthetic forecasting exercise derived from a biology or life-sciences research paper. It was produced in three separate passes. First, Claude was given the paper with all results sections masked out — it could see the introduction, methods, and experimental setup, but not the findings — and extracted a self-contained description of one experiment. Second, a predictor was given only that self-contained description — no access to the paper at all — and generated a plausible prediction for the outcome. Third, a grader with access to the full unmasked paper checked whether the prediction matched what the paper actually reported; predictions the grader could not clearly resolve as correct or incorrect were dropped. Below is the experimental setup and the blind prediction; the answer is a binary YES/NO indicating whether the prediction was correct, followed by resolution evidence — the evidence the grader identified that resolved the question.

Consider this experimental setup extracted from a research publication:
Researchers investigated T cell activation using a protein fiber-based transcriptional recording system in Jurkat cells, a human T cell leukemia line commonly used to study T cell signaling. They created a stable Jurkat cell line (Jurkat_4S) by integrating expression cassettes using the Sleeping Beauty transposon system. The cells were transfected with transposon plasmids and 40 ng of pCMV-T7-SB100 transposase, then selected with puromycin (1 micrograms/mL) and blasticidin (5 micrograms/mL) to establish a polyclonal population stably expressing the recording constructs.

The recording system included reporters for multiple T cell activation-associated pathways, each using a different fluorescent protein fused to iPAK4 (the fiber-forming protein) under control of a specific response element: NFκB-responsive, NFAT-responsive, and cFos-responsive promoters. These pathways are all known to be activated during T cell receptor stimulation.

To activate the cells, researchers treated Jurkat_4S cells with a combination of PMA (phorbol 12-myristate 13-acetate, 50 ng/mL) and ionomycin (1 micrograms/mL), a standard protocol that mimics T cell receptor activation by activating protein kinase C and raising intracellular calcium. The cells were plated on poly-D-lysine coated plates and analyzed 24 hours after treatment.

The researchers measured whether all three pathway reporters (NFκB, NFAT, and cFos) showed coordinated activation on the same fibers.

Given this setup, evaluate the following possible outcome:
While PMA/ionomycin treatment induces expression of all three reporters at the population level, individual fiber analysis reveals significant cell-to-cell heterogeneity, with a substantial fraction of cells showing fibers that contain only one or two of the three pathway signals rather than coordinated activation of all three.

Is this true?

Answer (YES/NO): NO